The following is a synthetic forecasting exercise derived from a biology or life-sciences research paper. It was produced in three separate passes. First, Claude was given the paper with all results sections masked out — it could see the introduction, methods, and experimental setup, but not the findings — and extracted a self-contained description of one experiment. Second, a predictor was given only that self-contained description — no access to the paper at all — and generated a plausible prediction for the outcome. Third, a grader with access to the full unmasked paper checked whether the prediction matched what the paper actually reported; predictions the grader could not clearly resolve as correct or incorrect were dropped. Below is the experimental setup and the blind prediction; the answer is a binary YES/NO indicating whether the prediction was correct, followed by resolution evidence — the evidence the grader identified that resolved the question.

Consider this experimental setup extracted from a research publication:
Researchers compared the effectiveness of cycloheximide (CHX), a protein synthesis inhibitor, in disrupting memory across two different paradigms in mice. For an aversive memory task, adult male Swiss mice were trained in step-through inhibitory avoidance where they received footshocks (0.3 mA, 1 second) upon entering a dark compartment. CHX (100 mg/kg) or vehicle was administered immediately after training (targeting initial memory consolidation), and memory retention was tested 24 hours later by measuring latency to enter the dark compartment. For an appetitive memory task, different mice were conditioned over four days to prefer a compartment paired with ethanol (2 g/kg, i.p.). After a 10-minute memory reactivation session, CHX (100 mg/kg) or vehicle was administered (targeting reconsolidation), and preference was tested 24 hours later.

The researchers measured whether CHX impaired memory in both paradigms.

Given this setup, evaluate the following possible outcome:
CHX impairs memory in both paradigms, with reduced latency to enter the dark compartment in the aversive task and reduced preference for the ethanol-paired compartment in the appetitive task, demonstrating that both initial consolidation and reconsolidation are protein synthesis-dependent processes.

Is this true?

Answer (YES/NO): NO